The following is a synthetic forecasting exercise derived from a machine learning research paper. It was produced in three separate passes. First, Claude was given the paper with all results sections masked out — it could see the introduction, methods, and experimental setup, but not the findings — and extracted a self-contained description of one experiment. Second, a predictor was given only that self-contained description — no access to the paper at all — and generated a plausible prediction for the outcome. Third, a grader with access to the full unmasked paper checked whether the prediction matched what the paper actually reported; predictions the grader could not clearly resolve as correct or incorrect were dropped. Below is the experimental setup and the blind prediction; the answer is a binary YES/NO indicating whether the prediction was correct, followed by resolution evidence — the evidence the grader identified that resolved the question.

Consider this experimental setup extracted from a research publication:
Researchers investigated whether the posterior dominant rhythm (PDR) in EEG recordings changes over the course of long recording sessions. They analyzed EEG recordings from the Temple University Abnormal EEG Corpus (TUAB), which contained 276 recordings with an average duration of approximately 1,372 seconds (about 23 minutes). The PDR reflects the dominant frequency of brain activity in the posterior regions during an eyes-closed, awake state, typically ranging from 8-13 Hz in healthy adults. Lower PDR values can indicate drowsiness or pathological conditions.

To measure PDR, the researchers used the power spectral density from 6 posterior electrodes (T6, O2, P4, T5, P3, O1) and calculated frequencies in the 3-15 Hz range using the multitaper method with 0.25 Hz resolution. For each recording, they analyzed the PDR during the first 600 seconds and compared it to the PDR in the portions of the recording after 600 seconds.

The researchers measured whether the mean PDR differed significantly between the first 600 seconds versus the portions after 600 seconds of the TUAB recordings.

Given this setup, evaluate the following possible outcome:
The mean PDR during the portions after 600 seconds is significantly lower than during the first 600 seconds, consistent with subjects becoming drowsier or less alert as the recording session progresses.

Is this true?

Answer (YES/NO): YES